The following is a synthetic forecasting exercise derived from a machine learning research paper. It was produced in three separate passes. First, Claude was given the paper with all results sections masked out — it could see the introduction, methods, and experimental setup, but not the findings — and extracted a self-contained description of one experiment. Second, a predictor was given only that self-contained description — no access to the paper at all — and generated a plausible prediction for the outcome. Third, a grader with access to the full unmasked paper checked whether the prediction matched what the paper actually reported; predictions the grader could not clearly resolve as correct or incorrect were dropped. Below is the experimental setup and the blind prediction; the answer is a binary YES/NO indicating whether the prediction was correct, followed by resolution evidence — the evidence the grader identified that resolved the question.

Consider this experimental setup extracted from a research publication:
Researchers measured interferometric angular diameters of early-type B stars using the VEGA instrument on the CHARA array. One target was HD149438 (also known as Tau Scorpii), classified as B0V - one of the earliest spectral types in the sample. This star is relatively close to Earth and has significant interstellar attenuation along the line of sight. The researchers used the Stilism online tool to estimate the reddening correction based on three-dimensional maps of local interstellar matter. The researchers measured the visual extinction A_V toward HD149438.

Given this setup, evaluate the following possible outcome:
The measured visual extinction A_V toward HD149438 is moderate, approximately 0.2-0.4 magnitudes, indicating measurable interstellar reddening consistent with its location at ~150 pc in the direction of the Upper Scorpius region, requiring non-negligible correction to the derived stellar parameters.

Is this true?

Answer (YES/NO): YES